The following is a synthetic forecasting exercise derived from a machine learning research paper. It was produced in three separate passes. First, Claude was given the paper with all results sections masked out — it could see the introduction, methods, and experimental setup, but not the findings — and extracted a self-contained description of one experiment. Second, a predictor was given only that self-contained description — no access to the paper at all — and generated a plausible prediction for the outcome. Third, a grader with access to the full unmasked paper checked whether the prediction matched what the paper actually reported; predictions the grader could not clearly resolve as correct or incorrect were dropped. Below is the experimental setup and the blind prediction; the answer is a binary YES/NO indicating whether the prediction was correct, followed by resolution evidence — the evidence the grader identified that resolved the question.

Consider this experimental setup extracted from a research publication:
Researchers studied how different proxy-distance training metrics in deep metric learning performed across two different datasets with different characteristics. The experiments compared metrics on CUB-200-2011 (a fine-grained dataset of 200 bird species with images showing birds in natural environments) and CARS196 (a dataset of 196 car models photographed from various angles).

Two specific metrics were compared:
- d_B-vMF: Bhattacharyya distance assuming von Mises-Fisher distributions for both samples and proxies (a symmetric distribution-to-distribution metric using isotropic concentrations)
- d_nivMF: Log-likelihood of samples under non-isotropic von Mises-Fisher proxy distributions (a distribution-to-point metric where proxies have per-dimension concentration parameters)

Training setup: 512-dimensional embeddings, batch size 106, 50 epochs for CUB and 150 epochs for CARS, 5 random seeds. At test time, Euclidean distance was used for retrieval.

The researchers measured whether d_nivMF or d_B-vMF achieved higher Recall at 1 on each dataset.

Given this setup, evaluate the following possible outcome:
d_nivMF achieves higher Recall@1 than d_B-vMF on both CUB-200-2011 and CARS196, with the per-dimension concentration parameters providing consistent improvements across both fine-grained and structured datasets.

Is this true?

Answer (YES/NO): NO